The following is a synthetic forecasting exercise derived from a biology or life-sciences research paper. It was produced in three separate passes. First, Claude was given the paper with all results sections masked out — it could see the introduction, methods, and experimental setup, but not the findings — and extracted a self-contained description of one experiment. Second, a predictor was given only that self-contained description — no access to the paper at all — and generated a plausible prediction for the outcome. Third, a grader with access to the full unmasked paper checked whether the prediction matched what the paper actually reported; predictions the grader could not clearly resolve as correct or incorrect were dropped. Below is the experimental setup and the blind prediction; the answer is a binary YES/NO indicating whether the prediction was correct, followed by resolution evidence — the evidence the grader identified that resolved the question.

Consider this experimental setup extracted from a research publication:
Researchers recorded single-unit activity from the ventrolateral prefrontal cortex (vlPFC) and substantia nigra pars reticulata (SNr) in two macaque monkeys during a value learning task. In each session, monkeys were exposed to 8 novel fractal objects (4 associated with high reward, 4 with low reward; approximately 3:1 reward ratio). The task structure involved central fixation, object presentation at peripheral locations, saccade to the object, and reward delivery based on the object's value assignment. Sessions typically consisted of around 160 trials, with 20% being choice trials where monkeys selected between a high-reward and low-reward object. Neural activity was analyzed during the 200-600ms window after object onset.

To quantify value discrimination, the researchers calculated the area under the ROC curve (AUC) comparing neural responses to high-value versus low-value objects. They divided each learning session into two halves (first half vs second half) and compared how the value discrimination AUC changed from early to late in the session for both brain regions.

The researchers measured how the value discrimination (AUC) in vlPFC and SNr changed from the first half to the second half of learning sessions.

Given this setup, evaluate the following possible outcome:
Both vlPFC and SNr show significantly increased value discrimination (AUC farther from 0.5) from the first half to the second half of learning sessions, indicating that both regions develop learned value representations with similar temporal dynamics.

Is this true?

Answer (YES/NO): NO